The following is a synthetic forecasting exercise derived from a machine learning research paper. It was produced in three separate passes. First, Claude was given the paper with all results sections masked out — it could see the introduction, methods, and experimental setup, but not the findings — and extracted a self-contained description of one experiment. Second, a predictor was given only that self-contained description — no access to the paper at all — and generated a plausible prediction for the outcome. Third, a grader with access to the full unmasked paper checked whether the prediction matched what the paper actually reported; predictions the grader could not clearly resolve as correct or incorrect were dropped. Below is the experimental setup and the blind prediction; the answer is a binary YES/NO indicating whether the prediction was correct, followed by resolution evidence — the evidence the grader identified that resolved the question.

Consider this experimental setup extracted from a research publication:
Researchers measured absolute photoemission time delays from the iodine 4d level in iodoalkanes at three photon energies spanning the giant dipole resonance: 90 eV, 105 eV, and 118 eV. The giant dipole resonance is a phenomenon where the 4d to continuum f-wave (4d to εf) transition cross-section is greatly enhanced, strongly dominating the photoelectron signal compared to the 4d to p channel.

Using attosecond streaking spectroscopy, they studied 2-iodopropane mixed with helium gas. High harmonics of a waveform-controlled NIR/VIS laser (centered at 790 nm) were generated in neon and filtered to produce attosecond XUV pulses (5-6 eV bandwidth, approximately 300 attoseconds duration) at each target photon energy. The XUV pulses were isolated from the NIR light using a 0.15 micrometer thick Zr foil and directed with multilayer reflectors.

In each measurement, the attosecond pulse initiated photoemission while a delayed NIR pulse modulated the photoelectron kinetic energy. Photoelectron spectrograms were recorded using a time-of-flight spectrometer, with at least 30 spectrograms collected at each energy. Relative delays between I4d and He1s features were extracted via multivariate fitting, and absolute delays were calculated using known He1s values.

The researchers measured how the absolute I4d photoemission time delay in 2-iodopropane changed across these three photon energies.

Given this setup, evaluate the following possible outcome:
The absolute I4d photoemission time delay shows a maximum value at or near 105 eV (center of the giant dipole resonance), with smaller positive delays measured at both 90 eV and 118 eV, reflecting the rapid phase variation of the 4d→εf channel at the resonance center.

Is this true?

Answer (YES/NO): NO